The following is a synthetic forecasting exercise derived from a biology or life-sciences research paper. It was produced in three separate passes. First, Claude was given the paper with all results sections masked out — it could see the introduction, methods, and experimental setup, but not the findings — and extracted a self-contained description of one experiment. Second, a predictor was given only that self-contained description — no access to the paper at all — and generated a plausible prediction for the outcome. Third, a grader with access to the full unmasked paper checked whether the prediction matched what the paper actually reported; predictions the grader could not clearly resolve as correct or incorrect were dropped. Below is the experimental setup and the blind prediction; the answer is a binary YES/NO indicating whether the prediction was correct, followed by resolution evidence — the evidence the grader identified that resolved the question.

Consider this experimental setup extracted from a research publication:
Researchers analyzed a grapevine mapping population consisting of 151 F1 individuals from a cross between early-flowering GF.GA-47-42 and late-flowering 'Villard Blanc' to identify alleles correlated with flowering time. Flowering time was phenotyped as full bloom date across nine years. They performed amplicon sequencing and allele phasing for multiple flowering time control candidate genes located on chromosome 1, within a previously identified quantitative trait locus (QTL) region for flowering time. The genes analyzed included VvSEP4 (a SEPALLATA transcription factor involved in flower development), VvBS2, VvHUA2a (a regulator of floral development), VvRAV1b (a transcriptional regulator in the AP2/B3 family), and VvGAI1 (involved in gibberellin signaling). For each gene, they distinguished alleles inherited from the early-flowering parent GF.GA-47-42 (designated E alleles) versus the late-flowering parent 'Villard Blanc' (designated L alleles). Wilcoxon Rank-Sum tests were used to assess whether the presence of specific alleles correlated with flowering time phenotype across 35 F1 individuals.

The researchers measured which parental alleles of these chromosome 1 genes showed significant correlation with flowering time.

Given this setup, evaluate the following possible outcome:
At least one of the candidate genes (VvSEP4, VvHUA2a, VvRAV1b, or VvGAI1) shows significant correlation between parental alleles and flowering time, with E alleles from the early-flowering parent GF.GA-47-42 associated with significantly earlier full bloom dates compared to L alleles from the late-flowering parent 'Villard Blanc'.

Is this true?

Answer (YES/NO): NO